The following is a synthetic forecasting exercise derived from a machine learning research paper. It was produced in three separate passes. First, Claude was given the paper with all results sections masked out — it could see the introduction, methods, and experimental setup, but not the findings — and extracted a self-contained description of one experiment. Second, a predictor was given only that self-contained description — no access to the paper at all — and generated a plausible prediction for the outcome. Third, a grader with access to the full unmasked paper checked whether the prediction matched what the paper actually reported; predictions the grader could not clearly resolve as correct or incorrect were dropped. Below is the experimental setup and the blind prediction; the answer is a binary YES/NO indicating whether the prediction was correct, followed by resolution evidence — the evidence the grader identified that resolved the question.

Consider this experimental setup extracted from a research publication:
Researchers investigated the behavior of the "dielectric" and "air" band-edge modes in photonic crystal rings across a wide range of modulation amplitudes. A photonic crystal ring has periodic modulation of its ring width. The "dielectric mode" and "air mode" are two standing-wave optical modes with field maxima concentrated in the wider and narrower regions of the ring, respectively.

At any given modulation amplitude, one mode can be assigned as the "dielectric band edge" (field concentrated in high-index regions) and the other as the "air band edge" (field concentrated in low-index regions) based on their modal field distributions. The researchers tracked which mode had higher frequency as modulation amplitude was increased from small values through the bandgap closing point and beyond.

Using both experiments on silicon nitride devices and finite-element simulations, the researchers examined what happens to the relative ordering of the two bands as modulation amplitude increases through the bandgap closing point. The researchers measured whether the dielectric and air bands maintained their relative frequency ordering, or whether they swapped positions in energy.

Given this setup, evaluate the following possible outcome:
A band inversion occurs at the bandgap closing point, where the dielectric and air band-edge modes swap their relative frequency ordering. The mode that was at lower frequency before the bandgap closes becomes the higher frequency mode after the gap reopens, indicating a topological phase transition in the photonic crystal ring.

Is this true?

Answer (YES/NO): NO